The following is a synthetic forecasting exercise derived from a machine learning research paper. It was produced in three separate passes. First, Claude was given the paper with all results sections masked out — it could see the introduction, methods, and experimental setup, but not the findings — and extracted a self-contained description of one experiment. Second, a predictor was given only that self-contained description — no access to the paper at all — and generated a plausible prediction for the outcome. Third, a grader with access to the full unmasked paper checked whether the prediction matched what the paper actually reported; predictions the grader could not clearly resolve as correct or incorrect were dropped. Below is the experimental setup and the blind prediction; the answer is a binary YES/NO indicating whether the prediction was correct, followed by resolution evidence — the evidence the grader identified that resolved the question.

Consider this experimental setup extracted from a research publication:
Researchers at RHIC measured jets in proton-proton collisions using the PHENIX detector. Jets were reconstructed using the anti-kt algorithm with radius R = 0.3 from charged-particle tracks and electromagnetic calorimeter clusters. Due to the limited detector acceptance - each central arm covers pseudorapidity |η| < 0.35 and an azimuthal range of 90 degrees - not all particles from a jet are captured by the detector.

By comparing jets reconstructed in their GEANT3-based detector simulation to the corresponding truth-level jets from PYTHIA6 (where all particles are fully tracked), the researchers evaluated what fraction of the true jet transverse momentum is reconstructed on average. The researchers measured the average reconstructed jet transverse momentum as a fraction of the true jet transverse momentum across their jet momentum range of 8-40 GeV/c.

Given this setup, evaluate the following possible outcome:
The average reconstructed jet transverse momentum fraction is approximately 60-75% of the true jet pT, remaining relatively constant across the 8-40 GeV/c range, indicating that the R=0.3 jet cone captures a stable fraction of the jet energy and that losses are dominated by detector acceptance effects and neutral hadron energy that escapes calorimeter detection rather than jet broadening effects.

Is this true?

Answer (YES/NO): NO